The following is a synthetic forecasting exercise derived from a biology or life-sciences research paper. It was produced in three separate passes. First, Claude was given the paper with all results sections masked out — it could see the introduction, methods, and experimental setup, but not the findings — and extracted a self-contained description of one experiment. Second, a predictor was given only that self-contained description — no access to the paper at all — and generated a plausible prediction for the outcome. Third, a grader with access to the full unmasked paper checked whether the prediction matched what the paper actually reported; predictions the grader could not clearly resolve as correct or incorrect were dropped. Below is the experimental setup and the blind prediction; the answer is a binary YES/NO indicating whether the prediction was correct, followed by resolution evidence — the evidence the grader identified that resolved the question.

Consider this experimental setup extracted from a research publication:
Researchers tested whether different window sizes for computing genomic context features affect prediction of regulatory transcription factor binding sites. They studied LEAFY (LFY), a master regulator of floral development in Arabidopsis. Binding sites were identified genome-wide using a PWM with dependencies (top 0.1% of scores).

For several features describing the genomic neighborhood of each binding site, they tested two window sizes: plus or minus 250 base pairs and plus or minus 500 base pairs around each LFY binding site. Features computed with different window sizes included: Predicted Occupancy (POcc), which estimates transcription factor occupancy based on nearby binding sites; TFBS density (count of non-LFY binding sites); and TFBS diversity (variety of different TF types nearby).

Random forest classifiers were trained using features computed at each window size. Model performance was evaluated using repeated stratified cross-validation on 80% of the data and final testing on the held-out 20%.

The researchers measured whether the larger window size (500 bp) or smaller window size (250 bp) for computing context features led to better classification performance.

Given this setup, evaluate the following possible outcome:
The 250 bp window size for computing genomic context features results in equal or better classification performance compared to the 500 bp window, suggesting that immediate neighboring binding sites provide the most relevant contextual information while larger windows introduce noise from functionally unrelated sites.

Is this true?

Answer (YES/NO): YES